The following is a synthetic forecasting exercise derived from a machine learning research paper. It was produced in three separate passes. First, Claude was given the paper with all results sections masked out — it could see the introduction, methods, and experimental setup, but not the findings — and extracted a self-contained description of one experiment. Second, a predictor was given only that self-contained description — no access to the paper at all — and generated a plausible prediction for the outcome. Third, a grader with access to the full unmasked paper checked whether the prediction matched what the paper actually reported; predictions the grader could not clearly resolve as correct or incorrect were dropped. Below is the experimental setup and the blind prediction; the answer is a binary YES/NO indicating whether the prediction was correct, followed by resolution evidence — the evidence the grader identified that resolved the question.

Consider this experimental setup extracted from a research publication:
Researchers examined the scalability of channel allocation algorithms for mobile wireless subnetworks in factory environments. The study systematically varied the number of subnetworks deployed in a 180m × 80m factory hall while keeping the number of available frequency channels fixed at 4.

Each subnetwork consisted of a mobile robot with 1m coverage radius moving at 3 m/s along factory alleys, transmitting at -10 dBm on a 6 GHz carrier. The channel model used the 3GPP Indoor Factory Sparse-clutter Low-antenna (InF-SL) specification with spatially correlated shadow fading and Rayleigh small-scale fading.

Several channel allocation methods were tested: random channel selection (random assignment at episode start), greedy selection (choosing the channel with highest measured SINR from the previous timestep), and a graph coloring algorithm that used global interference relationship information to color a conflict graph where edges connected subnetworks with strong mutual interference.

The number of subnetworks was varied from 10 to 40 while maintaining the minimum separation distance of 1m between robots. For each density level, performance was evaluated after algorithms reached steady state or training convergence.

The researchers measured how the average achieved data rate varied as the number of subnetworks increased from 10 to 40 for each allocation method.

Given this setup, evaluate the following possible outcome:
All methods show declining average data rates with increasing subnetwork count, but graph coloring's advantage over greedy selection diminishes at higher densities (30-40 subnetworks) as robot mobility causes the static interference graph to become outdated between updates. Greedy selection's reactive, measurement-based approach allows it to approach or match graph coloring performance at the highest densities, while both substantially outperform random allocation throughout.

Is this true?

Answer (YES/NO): NO